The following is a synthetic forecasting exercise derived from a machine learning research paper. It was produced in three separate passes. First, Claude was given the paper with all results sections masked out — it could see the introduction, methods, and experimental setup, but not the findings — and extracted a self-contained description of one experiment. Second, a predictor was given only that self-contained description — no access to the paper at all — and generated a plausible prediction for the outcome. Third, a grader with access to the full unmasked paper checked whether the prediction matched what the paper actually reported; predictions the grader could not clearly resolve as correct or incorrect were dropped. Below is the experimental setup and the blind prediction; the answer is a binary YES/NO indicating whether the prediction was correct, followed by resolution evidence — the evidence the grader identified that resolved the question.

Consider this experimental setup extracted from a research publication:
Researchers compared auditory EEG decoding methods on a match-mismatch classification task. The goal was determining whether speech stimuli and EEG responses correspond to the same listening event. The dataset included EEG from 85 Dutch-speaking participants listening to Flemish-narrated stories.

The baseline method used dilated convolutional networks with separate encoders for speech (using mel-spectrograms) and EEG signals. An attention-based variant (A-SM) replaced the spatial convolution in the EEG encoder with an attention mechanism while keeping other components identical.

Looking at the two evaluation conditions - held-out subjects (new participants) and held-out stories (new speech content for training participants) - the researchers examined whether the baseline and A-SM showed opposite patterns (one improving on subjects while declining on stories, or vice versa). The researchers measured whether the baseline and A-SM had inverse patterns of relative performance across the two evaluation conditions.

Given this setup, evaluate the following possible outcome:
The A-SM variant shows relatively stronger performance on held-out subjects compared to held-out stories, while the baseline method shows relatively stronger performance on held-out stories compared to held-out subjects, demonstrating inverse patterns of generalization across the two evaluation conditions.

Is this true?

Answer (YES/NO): NO